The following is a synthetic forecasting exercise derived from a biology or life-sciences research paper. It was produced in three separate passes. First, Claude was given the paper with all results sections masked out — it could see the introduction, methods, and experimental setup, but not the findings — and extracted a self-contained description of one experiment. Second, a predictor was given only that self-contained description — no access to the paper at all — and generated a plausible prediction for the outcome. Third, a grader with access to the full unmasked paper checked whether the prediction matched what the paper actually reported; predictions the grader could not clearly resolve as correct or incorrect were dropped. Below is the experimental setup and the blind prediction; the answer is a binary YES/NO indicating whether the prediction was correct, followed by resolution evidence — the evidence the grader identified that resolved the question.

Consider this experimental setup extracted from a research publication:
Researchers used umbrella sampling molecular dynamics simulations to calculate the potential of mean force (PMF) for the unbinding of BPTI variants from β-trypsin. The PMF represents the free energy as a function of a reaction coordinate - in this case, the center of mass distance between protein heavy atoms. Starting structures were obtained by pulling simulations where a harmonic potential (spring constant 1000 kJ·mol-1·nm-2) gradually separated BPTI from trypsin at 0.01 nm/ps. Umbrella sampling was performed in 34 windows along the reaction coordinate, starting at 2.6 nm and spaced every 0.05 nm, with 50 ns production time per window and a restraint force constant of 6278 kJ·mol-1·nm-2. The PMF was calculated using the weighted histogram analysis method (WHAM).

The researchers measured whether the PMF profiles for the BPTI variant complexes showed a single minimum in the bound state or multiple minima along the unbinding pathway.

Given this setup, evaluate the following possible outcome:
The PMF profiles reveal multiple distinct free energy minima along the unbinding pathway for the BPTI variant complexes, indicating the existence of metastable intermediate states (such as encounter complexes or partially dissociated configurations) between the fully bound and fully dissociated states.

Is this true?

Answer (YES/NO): YES